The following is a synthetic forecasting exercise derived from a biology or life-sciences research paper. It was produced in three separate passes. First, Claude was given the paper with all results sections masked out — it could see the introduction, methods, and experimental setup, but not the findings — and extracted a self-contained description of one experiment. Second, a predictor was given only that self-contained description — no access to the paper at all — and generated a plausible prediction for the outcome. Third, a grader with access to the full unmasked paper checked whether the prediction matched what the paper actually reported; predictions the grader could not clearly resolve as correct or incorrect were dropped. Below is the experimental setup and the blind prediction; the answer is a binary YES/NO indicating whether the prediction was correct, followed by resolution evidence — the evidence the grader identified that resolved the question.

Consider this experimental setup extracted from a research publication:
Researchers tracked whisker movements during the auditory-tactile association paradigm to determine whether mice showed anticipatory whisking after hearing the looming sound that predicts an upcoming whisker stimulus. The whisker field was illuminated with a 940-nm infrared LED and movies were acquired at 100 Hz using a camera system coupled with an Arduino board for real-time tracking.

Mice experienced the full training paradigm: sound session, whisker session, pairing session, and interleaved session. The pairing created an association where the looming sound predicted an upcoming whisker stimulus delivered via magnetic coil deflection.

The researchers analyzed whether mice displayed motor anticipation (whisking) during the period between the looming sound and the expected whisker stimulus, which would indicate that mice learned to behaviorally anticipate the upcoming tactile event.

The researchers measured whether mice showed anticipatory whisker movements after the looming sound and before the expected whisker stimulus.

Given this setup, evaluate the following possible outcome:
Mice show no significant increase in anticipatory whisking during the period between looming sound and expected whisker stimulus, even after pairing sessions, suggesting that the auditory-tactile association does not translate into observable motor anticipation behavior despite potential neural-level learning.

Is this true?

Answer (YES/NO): YES